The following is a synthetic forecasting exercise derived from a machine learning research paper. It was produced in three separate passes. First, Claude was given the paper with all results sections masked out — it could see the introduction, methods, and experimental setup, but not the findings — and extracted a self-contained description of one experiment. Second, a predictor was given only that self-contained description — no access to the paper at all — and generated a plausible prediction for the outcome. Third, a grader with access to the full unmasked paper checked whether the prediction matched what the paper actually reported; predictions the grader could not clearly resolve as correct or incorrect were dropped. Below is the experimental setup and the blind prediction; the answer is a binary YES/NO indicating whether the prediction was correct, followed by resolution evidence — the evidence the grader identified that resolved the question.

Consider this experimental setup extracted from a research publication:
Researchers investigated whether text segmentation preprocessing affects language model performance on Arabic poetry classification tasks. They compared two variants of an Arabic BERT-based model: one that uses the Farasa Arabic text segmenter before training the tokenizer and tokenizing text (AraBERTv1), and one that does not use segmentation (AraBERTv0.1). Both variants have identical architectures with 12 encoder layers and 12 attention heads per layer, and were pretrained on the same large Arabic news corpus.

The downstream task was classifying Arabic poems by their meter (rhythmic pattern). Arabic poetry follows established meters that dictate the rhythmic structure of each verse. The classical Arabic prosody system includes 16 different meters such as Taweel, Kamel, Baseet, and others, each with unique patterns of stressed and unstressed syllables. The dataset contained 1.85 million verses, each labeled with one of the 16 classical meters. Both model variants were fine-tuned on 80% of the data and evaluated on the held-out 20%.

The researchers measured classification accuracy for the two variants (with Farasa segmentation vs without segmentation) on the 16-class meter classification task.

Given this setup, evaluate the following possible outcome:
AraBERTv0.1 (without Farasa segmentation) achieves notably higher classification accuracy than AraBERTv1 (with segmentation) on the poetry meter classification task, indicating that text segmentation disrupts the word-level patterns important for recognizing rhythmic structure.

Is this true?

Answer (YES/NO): NO